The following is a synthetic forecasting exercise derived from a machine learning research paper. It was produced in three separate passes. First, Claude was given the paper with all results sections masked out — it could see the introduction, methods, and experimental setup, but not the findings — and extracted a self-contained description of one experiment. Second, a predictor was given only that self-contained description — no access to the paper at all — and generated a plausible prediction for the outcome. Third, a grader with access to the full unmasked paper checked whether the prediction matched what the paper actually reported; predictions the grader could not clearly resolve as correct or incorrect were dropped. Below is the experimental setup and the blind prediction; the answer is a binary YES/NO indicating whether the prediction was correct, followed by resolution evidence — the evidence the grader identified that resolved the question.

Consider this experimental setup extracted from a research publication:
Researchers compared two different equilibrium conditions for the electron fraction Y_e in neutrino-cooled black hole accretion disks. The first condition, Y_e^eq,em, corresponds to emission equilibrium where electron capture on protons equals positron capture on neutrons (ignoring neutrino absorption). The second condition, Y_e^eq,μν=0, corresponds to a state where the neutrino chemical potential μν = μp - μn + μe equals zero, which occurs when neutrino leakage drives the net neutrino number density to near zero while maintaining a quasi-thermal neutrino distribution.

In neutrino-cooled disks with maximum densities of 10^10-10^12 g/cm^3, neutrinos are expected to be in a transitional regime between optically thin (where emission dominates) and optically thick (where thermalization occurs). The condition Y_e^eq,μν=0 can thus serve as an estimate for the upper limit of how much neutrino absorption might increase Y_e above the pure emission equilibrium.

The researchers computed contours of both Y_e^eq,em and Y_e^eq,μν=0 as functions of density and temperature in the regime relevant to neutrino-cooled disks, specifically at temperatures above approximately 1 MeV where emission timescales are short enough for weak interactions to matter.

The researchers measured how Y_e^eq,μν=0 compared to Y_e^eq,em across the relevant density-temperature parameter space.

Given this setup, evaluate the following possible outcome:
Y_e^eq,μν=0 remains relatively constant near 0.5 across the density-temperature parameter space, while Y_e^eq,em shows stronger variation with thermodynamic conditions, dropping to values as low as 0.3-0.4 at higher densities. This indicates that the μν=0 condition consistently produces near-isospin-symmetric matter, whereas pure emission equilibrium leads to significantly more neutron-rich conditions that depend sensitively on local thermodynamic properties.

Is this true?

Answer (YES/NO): NO